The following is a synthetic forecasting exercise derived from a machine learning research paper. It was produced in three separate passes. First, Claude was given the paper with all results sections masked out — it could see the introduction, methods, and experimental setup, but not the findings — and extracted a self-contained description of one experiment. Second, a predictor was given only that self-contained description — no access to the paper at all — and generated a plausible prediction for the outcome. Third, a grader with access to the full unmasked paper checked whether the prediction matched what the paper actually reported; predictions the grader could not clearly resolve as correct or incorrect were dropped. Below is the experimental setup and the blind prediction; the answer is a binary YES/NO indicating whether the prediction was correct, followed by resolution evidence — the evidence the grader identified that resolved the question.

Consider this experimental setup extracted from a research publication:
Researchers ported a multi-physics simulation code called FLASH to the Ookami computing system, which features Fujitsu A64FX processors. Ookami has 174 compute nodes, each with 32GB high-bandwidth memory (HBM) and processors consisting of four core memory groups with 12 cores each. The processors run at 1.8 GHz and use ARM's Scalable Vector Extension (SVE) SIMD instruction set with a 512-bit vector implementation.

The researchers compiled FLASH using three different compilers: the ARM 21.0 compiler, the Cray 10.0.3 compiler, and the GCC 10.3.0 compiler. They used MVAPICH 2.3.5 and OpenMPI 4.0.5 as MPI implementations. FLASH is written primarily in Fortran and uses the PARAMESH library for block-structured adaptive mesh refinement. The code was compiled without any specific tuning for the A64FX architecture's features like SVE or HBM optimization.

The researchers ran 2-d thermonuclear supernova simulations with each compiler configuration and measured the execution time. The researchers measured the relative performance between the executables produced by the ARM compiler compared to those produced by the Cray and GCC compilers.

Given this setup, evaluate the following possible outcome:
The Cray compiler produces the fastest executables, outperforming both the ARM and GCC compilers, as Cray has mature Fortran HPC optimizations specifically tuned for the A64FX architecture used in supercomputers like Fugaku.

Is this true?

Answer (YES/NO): NO